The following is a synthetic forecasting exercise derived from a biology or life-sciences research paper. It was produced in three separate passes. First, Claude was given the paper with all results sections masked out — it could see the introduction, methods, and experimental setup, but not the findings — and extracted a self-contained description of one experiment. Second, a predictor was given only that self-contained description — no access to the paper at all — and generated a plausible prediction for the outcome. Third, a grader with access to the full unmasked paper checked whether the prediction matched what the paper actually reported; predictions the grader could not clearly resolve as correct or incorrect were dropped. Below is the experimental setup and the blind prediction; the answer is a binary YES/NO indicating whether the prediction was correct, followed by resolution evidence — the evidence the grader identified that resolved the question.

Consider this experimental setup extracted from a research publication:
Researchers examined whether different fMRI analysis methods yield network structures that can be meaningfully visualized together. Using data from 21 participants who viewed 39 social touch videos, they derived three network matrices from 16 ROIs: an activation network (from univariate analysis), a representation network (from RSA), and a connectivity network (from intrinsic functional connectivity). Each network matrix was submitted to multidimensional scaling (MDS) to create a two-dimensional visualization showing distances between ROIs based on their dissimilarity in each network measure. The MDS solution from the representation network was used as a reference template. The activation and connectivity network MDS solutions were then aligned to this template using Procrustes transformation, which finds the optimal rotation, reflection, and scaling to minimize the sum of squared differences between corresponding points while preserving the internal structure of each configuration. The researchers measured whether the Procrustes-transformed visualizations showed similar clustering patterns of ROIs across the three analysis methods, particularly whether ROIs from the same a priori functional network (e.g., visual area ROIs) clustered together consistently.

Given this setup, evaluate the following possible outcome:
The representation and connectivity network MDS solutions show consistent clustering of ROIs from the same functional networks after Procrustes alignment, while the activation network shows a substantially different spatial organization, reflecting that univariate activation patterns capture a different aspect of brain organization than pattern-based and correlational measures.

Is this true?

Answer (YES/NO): NO